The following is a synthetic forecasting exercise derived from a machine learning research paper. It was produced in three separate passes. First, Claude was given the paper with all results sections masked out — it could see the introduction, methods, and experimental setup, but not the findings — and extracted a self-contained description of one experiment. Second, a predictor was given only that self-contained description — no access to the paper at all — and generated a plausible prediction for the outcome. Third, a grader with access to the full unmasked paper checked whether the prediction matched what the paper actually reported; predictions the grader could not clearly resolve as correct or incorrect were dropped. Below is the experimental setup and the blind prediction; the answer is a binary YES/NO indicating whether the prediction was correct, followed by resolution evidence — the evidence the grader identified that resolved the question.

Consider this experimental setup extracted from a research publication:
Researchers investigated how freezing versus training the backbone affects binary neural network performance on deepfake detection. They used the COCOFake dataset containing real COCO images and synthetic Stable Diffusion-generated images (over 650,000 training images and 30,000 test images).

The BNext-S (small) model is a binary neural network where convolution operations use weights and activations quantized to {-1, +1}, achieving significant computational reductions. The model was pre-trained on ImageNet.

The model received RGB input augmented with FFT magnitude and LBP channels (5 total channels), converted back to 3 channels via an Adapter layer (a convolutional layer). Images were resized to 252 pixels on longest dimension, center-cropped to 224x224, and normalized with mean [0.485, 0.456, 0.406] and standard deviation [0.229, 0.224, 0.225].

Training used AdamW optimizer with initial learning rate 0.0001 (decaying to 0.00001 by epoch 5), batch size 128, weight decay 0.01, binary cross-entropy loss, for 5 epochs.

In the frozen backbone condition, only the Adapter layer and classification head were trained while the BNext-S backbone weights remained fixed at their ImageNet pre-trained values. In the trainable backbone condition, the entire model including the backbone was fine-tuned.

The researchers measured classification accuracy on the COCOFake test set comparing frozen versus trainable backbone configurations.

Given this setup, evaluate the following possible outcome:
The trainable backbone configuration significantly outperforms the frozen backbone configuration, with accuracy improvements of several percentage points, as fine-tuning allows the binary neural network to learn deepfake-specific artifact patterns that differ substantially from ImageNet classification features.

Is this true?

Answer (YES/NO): YES